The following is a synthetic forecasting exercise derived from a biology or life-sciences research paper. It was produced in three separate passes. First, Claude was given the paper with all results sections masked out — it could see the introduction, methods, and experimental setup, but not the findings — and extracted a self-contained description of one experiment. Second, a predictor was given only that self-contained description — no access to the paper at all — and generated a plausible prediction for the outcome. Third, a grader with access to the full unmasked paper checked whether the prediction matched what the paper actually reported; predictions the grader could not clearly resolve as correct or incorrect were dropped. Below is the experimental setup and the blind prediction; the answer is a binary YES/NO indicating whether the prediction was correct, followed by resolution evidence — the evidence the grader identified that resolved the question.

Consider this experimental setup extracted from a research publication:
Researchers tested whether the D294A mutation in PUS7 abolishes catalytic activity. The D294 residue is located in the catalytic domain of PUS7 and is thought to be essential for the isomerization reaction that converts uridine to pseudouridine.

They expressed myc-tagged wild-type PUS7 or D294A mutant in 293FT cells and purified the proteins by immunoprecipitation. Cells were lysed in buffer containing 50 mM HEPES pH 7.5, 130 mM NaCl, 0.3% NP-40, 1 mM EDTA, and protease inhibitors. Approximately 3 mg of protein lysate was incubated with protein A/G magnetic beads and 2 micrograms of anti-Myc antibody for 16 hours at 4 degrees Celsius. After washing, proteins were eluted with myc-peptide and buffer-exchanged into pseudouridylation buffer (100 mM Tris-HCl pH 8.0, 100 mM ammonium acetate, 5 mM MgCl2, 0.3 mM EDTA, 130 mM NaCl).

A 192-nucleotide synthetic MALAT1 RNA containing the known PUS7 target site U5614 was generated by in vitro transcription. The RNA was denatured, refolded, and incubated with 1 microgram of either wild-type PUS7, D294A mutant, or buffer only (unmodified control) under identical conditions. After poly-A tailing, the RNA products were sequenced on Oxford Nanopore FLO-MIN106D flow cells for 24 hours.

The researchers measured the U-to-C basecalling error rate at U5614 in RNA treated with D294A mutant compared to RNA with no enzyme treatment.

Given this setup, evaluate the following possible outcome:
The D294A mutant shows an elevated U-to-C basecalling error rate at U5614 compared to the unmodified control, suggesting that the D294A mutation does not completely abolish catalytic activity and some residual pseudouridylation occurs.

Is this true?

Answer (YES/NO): NO